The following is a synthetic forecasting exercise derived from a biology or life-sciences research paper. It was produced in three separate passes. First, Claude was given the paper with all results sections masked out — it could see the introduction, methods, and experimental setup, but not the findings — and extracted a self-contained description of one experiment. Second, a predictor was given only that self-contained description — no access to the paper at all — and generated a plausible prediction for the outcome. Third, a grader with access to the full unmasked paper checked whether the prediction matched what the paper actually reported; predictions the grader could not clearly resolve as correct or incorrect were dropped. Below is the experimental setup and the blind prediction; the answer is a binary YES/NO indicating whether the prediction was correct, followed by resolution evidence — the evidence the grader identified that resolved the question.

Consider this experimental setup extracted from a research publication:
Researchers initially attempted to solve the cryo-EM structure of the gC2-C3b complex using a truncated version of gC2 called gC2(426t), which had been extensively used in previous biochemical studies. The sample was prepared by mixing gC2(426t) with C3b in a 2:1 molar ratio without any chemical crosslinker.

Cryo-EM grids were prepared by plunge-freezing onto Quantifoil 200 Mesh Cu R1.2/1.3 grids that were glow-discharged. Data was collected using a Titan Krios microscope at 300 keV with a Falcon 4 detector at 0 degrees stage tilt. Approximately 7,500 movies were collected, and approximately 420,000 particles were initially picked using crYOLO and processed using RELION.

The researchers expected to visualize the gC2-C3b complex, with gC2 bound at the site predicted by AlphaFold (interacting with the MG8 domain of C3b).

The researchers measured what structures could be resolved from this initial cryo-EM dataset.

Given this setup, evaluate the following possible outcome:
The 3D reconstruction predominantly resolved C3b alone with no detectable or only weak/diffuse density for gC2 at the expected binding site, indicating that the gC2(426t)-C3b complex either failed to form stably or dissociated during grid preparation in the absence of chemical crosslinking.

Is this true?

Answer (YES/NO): YES